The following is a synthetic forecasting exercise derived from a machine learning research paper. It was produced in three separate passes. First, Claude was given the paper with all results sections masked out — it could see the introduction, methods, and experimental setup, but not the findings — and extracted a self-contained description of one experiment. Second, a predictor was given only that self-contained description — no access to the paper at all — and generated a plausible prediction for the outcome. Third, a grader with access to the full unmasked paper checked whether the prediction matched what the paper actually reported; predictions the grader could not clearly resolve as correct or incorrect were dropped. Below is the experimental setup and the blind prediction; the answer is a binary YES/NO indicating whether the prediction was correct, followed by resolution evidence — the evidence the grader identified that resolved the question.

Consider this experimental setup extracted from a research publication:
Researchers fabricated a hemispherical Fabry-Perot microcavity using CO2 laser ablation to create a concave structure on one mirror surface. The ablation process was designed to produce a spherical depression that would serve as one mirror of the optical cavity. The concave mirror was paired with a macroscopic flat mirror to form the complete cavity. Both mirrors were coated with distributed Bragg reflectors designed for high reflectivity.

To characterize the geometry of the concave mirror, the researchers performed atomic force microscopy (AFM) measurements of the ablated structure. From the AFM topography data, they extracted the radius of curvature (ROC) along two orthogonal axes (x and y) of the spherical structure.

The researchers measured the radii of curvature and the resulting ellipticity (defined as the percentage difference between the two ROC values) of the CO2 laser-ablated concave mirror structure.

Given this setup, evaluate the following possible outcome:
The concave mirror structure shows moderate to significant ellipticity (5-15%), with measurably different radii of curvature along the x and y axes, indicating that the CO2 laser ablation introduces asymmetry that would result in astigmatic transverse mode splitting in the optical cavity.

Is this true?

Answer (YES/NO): YES